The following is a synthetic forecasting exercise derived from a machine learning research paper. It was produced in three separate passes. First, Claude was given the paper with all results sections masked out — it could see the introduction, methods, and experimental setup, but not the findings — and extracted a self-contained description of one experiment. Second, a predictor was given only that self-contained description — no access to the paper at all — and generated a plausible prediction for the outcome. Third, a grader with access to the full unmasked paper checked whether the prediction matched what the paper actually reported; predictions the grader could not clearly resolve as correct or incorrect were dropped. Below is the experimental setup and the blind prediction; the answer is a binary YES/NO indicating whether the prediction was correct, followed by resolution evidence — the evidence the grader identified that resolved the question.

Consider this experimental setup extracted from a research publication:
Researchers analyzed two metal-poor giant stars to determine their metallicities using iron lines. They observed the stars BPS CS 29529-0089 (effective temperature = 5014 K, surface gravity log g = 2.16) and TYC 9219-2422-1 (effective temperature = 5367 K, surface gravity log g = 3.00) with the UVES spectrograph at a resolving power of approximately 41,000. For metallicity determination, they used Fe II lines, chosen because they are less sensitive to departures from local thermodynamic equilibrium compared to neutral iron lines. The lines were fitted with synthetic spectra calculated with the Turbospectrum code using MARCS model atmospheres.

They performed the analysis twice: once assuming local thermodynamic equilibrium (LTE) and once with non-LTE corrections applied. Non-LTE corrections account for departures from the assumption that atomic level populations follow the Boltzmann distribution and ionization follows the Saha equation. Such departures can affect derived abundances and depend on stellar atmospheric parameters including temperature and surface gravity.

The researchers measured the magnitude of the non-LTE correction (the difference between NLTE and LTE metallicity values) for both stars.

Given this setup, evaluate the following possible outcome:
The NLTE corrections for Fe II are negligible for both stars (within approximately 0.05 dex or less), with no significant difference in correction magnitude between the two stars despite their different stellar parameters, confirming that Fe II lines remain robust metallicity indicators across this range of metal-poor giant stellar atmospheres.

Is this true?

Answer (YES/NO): NO